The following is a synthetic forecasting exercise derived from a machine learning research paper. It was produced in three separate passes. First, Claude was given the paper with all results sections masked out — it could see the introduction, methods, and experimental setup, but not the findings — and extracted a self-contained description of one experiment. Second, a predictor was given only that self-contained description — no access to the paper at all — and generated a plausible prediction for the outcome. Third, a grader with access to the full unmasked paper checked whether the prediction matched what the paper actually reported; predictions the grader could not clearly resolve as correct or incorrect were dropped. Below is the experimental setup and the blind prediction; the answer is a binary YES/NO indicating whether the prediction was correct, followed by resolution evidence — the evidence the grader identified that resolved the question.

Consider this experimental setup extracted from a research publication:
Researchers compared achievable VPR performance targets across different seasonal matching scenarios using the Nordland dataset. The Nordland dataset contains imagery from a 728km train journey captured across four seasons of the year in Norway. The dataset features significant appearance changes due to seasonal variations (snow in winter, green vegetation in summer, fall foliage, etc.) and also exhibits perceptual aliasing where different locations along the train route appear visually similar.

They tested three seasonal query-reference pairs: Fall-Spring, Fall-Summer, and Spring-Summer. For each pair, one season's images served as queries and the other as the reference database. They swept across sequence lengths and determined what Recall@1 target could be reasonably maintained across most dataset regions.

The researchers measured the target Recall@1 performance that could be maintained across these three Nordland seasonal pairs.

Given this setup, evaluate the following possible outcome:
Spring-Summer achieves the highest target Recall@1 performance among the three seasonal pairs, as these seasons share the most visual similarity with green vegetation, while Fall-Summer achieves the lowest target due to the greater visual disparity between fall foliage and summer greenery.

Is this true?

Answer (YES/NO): NO